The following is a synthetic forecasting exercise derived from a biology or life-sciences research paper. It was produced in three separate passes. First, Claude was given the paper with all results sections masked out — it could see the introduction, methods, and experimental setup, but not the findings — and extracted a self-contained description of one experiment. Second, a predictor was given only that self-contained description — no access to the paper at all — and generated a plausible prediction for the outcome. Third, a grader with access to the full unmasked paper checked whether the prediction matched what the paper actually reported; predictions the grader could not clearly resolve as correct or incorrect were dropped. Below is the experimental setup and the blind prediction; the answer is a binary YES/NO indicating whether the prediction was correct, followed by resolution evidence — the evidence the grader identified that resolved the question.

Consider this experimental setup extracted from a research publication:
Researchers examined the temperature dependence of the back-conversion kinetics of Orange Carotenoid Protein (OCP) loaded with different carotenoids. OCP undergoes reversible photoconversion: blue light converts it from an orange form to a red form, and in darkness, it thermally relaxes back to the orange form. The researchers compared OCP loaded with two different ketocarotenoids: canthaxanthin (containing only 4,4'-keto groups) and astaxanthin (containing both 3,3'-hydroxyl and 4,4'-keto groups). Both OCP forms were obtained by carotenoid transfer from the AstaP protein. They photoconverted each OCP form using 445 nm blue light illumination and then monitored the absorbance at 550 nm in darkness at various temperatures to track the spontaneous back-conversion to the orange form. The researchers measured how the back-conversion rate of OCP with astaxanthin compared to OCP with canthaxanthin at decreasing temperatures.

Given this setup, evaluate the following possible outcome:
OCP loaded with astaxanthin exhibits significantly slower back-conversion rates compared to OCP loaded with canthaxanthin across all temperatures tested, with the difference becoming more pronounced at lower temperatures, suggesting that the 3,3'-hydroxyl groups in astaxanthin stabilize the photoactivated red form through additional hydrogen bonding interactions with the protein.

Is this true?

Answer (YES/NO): NO